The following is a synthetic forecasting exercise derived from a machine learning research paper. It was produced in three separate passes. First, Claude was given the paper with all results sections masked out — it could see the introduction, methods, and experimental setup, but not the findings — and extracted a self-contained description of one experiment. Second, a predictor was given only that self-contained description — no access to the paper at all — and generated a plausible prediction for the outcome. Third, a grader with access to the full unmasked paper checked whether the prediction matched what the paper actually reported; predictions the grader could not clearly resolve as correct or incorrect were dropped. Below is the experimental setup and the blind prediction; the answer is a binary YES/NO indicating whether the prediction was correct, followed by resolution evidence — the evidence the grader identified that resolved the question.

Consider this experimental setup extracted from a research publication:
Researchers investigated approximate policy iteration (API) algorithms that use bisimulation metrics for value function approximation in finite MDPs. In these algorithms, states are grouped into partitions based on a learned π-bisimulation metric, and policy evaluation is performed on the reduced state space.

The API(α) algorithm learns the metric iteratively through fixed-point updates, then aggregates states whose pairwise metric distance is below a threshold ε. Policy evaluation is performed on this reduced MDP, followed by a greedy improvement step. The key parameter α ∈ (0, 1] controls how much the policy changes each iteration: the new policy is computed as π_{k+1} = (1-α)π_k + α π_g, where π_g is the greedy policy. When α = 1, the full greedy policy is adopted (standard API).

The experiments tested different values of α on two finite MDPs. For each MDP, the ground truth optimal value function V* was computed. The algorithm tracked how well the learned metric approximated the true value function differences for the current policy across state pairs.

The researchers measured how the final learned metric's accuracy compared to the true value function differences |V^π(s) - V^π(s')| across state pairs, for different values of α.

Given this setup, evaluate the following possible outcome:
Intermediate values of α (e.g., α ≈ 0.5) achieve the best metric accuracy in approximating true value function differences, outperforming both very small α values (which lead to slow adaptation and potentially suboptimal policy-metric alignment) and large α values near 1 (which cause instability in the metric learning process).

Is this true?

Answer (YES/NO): NO